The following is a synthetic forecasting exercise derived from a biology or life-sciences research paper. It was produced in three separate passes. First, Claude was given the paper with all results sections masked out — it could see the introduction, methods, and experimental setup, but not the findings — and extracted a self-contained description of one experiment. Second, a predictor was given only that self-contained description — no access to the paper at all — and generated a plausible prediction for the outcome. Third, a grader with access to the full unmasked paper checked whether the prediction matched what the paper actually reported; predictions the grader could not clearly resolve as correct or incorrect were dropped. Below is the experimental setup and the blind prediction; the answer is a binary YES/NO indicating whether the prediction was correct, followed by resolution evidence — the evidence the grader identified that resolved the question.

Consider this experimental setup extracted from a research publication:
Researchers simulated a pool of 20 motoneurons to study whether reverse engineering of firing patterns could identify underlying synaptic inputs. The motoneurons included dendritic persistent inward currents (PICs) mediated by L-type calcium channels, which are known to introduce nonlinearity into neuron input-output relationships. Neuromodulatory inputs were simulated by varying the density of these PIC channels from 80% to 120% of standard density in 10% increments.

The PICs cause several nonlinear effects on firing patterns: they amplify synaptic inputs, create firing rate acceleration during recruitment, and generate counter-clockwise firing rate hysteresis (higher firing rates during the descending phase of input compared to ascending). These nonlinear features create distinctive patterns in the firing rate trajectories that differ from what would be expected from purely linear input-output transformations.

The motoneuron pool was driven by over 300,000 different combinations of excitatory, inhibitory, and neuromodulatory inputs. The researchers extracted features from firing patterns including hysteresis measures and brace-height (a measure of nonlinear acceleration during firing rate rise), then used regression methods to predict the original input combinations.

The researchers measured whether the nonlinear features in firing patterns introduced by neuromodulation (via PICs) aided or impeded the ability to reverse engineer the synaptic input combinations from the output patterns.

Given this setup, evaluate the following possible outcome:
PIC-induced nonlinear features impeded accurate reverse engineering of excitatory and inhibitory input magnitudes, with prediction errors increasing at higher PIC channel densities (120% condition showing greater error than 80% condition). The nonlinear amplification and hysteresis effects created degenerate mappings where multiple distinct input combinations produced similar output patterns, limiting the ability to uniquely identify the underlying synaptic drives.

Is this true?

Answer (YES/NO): NO